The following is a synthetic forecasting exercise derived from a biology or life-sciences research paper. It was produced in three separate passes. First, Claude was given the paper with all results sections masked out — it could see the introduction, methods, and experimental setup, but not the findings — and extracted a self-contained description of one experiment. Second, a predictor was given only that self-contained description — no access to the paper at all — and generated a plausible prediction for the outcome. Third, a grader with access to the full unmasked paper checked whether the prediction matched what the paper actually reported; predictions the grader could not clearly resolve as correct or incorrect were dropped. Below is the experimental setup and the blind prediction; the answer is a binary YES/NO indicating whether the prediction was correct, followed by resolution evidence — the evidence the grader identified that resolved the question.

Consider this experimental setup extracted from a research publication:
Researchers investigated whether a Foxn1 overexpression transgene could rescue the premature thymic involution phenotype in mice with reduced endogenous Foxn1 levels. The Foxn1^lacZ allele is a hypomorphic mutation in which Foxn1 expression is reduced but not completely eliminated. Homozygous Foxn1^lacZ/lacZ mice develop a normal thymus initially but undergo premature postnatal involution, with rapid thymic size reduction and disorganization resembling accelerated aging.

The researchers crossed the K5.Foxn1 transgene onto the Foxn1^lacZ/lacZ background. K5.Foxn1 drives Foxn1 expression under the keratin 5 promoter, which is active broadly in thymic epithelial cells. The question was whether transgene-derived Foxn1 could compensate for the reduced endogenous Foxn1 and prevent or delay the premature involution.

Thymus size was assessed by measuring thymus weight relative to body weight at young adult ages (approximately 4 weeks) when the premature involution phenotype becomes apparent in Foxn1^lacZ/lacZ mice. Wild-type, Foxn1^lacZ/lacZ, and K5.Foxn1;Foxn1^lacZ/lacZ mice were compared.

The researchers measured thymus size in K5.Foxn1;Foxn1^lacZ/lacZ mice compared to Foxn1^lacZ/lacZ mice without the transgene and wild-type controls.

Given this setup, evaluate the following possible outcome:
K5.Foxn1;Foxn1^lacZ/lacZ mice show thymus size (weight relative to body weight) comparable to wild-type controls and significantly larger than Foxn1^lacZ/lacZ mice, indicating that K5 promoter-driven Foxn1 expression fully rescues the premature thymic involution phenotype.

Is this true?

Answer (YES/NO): NO